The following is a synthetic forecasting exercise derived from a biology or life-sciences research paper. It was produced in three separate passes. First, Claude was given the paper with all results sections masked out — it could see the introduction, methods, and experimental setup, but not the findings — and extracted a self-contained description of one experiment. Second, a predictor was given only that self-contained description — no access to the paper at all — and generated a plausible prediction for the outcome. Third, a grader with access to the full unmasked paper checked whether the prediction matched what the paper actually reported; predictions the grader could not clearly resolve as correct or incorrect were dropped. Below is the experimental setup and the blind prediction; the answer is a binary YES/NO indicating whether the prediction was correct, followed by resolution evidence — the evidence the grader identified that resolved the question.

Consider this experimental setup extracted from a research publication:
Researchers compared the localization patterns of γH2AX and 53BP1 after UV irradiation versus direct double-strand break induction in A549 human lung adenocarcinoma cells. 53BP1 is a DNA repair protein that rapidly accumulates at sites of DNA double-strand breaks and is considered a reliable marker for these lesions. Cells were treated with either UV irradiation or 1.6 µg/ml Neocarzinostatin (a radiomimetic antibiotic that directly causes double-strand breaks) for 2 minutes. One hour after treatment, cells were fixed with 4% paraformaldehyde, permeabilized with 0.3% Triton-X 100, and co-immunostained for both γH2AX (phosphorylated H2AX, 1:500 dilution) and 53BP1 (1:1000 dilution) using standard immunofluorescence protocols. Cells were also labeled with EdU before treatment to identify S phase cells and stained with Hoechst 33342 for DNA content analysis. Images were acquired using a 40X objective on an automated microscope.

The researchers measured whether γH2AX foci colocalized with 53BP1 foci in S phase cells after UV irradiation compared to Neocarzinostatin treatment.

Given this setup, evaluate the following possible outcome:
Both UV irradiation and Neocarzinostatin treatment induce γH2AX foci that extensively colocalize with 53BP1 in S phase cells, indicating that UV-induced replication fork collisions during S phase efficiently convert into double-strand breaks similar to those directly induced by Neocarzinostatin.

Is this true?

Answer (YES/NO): NO